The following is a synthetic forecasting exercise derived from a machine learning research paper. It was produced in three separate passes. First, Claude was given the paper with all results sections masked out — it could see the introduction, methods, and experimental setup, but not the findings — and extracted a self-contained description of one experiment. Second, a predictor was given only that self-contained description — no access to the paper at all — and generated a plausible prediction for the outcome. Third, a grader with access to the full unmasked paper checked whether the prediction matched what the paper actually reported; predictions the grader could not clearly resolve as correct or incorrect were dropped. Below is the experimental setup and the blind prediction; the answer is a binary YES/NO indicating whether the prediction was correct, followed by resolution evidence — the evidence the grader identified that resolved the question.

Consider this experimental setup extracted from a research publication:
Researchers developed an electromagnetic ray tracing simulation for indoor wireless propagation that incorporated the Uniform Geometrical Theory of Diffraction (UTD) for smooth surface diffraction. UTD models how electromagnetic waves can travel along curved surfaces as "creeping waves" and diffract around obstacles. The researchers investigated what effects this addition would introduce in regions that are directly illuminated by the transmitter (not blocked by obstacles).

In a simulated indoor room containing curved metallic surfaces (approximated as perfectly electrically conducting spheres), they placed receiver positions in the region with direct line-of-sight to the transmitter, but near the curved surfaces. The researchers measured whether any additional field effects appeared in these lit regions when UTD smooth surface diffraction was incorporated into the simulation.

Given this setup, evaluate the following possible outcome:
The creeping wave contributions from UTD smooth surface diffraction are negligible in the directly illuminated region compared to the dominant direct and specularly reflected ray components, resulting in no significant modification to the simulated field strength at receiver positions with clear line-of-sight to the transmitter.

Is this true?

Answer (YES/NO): NO